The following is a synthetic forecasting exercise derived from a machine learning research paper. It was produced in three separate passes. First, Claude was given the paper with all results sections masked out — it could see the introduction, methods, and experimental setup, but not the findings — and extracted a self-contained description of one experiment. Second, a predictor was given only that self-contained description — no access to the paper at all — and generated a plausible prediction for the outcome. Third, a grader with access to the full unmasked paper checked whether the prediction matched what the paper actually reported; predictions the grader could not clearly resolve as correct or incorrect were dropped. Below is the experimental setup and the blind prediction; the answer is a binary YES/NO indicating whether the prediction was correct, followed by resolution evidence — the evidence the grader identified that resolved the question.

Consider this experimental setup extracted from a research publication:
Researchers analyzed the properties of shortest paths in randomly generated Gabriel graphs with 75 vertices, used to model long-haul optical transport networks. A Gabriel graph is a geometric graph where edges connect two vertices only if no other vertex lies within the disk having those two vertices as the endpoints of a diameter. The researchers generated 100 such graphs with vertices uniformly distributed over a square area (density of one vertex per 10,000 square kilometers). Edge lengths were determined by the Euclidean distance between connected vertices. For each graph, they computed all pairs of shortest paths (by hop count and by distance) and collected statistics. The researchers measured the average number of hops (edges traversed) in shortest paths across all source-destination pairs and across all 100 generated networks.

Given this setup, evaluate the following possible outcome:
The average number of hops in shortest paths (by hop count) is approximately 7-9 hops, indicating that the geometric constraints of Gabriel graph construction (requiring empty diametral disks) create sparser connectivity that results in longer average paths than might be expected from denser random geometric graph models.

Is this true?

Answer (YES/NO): NO